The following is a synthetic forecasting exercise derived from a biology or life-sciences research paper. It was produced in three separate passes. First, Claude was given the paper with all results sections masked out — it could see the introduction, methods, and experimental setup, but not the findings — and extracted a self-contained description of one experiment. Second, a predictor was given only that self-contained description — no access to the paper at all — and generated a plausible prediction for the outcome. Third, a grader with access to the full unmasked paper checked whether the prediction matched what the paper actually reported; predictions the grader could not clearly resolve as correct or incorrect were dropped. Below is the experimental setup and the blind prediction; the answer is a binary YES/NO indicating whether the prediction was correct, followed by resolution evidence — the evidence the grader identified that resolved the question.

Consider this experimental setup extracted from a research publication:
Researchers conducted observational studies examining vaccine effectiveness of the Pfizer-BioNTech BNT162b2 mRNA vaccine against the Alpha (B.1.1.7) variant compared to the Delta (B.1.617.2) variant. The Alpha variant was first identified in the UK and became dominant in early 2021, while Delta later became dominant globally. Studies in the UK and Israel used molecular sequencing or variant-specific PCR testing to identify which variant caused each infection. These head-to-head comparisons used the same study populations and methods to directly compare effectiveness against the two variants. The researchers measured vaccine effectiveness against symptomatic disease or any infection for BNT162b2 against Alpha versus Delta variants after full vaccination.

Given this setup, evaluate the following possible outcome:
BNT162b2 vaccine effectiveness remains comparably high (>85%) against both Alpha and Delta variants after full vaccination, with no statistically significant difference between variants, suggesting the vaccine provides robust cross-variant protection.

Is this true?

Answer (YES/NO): NO